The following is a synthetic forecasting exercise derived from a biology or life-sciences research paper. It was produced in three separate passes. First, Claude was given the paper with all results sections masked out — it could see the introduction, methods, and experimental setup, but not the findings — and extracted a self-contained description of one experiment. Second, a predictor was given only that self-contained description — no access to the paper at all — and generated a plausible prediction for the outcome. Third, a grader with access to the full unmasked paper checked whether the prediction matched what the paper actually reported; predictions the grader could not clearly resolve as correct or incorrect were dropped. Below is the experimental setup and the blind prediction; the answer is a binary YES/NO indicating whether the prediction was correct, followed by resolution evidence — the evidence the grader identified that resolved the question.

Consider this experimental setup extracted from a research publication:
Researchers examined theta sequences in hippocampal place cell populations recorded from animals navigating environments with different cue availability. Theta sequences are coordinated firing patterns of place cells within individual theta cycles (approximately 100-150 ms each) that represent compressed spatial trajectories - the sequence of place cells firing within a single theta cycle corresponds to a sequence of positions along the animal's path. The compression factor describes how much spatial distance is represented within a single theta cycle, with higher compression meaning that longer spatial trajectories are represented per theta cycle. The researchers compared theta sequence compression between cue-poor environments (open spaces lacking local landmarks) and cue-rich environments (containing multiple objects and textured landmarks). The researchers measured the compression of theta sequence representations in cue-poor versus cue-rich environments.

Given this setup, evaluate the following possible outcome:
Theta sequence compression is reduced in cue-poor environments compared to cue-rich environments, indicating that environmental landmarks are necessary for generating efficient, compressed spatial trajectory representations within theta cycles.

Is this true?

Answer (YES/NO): NO